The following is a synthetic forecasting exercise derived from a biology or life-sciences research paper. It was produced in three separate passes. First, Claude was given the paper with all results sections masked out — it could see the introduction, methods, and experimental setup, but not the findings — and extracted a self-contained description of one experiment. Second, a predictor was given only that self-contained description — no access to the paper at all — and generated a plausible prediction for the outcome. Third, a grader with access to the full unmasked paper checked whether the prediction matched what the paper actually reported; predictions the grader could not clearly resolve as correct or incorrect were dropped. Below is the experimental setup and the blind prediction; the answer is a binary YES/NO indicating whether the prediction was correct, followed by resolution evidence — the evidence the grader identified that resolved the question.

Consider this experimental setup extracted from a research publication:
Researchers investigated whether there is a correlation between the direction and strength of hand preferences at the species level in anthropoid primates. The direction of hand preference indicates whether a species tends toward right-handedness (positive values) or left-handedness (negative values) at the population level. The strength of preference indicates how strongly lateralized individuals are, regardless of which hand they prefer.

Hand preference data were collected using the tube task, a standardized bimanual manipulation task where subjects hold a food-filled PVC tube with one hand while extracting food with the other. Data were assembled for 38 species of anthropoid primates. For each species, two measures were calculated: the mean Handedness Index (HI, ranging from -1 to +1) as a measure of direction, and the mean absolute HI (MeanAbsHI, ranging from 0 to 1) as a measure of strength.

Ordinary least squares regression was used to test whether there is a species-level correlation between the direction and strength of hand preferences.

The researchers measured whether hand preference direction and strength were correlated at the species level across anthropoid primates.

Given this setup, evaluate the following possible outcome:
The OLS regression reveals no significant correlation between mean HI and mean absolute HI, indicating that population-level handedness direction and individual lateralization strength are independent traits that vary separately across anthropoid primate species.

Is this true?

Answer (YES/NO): YES